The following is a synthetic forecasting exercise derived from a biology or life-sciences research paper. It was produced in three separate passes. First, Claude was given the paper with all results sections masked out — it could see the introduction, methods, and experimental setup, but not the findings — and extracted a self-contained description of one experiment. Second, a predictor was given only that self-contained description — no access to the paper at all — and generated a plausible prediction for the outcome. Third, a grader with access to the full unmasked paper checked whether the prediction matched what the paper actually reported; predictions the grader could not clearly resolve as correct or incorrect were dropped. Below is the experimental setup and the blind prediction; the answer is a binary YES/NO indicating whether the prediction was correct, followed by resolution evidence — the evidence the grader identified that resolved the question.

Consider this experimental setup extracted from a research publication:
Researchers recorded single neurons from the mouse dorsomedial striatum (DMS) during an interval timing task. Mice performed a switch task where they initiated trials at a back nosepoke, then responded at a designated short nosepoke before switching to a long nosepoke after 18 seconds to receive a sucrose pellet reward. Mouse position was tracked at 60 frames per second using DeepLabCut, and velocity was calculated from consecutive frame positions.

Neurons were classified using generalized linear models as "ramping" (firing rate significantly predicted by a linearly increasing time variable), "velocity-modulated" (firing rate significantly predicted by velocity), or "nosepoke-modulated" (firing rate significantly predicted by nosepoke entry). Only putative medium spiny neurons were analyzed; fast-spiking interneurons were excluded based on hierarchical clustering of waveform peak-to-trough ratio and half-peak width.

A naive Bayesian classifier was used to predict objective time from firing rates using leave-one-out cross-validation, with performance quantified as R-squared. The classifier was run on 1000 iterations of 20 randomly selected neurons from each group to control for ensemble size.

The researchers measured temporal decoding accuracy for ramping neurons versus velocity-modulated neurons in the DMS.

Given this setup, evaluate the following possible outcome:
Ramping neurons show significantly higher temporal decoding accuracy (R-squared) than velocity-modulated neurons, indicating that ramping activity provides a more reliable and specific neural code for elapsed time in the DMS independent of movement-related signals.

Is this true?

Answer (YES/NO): YES